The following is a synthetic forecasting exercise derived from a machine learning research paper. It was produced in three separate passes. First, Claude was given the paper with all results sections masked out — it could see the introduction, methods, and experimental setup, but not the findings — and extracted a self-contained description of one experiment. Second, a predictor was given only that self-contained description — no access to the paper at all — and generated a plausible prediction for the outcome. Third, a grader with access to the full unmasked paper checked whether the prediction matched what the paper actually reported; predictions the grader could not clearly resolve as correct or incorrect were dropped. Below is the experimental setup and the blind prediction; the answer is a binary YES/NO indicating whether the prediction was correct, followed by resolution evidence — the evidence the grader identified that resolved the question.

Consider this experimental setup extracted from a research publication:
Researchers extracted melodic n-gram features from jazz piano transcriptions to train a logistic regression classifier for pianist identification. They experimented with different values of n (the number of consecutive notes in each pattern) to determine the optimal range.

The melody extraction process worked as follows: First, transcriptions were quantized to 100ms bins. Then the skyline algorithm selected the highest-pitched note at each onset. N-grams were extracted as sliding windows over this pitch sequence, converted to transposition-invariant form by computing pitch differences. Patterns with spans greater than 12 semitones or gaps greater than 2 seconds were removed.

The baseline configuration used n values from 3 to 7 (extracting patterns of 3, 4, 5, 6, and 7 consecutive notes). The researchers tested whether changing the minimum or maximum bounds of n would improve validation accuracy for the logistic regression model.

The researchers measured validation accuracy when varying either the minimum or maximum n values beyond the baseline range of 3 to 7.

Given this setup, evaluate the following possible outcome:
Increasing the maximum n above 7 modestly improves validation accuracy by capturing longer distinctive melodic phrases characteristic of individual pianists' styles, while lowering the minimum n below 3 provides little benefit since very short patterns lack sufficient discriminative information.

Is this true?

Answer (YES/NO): NO